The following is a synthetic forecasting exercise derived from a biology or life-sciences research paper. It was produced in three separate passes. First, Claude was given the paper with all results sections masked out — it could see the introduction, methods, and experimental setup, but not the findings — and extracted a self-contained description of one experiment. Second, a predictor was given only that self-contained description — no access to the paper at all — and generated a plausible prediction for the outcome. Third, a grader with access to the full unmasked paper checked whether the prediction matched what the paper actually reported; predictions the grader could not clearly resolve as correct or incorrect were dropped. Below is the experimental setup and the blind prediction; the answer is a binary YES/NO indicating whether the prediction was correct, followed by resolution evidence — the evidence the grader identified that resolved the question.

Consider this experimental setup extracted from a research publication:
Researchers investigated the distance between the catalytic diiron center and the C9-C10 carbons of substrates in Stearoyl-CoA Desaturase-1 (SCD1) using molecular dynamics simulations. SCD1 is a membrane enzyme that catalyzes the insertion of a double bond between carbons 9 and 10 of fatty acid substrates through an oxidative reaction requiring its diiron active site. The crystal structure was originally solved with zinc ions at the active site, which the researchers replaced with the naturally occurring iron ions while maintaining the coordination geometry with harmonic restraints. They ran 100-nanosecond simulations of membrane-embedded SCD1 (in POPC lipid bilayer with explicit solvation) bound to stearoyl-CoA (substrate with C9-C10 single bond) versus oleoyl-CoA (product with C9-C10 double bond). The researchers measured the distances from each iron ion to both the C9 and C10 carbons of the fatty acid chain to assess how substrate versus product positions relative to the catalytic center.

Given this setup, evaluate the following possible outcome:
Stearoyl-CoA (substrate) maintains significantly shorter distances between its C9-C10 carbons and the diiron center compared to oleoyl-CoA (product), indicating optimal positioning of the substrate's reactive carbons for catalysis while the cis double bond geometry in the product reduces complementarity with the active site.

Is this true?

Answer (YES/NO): NO